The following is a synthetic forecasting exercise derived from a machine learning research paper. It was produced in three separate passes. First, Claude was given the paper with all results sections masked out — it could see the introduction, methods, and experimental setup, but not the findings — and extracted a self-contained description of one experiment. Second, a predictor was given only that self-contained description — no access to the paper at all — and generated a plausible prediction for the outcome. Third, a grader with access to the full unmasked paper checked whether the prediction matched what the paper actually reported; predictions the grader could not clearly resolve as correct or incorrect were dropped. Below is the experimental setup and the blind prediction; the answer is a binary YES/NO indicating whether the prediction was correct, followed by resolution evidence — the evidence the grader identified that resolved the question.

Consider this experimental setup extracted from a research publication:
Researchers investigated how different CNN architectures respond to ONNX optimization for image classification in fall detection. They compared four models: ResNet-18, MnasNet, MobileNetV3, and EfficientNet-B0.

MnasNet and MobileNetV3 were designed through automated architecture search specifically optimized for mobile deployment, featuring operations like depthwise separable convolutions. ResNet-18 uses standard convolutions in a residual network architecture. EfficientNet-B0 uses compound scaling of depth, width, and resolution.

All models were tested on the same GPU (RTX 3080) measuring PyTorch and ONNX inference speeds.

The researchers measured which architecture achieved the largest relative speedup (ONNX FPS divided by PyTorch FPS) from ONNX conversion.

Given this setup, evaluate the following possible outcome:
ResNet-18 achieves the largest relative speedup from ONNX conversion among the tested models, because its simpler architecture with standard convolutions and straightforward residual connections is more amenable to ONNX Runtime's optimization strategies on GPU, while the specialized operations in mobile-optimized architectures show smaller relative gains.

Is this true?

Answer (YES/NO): NO